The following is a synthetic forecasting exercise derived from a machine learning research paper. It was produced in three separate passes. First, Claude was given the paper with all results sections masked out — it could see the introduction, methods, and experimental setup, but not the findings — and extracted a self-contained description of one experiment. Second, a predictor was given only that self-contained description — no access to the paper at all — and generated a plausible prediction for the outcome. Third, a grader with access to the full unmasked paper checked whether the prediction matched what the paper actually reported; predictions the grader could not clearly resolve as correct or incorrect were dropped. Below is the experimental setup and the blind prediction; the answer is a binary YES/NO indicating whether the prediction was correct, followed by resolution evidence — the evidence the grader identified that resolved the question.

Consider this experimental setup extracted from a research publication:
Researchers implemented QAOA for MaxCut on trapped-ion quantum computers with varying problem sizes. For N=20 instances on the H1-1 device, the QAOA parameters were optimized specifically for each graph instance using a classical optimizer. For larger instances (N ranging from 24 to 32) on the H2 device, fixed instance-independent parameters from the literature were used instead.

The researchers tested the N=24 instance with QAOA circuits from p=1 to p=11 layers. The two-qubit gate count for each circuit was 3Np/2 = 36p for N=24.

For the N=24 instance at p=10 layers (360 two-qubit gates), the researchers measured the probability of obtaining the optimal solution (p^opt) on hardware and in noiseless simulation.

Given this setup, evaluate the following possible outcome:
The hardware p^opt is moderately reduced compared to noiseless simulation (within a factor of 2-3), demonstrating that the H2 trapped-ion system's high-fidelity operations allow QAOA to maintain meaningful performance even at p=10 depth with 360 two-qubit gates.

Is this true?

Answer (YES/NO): YES